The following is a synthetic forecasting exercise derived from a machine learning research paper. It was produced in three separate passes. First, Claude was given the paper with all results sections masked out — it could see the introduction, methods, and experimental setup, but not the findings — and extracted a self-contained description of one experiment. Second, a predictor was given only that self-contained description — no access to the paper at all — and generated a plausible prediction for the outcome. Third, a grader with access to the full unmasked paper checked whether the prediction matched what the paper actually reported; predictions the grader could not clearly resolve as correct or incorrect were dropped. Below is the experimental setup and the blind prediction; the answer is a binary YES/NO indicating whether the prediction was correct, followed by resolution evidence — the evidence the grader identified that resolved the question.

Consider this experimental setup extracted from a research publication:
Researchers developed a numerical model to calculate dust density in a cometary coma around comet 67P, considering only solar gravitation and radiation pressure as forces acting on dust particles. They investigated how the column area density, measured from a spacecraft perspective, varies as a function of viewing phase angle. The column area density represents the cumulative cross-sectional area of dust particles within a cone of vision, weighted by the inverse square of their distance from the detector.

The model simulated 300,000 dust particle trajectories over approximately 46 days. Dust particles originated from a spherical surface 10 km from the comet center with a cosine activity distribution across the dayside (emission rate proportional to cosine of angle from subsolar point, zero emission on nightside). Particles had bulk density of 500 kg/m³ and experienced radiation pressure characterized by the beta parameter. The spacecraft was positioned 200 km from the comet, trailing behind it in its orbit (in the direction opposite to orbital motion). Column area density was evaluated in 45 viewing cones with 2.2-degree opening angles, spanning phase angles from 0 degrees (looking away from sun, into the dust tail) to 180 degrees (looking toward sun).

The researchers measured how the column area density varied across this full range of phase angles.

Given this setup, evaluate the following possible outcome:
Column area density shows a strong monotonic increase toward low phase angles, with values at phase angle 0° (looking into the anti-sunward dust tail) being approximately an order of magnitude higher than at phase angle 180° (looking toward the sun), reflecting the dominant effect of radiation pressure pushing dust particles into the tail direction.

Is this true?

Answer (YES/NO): NO